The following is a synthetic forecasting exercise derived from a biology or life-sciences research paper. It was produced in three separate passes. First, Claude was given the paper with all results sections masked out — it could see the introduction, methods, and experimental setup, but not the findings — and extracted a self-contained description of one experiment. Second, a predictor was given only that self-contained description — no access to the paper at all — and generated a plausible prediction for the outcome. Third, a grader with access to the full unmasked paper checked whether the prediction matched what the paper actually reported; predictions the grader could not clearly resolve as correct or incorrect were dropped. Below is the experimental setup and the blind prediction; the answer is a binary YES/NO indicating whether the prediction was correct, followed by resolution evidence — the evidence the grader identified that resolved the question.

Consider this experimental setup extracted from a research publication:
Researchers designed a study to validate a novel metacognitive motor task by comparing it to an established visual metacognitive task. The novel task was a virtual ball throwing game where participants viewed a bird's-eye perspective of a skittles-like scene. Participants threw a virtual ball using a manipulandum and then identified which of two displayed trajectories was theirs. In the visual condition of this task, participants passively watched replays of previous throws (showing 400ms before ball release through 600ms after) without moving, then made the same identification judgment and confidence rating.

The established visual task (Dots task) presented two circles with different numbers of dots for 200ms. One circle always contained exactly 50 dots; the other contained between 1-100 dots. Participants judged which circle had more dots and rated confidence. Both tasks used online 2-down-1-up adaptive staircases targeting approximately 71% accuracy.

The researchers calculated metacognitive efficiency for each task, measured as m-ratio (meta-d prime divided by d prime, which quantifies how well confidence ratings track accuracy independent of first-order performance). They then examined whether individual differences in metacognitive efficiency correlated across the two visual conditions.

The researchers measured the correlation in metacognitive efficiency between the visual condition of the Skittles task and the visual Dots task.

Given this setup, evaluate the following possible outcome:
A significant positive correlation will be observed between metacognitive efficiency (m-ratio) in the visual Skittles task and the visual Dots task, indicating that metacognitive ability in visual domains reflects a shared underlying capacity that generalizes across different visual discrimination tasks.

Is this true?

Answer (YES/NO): YES